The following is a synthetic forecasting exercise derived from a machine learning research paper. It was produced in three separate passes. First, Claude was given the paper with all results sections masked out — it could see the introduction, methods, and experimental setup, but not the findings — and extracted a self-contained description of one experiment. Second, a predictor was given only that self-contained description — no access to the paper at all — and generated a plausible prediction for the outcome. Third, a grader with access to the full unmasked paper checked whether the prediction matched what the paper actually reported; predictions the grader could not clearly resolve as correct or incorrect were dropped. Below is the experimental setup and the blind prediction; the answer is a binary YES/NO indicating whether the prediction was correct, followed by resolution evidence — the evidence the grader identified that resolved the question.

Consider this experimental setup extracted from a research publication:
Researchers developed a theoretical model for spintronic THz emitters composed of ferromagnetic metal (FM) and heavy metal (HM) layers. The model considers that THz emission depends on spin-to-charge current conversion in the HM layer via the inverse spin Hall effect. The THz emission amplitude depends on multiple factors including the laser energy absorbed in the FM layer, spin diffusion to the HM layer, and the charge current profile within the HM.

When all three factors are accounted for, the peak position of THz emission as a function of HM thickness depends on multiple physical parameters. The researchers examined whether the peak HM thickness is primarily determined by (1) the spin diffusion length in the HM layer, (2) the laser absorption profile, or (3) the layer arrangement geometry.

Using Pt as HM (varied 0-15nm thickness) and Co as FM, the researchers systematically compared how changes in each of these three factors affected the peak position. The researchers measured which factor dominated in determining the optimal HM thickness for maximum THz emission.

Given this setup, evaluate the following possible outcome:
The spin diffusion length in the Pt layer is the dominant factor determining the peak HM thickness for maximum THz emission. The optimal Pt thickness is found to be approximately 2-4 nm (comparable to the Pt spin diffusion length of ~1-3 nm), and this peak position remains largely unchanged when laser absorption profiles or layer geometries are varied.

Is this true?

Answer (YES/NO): NO